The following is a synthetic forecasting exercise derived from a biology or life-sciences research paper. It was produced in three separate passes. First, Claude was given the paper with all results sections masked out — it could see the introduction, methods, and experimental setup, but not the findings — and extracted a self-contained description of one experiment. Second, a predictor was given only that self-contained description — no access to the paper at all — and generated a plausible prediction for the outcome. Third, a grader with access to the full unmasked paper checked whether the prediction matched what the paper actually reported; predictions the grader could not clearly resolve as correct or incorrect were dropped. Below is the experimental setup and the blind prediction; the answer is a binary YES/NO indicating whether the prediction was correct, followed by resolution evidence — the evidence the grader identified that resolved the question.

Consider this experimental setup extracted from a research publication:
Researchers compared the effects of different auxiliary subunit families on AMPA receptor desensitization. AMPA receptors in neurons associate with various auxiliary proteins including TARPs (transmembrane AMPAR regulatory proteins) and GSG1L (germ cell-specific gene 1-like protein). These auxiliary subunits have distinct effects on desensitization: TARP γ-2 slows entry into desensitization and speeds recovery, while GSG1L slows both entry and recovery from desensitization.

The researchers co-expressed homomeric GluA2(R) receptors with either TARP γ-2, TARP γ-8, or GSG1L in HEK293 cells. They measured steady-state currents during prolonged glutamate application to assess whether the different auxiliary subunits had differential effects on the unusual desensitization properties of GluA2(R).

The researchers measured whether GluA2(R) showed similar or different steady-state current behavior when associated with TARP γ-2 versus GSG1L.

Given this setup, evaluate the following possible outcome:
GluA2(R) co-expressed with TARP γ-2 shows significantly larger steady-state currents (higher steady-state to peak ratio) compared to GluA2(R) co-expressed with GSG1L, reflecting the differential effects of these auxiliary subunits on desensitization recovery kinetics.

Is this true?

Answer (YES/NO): YES